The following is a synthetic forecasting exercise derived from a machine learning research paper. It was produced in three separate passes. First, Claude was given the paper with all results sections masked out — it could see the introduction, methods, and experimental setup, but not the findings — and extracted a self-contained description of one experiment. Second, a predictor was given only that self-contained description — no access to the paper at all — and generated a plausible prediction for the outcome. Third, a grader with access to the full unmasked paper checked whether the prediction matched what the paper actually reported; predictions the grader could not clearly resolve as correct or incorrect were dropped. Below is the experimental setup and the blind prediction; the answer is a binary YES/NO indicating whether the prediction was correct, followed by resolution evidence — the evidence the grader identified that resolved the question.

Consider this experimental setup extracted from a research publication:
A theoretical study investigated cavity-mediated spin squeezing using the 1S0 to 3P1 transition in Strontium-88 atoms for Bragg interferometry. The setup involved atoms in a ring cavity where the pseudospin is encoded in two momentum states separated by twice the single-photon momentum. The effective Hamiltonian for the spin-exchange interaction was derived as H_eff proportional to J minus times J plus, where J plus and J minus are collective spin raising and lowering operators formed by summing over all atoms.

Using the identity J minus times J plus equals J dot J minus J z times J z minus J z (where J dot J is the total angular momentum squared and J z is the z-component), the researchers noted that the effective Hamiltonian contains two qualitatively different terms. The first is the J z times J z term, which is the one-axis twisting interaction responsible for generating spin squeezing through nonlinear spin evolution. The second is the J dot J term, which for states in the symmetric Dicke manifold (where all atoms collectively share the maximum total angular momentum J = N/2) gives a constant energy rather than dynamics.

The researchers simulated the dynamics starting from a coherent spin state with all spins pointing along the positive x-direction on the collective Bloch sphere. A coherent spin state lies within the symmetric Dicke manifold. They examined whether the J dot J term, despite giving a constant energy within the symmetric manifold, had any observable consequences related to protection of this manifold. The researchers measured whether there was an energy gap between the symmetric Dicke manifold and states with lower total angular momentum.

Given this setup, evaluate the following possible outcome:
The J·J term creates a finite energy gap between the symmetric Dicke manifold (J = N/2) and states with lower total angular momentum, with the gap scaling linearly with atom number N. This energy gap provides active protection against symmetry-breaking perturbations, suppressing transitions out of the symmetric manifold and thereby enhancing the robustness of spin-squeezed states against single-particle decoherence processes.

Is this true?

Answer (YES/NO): YES